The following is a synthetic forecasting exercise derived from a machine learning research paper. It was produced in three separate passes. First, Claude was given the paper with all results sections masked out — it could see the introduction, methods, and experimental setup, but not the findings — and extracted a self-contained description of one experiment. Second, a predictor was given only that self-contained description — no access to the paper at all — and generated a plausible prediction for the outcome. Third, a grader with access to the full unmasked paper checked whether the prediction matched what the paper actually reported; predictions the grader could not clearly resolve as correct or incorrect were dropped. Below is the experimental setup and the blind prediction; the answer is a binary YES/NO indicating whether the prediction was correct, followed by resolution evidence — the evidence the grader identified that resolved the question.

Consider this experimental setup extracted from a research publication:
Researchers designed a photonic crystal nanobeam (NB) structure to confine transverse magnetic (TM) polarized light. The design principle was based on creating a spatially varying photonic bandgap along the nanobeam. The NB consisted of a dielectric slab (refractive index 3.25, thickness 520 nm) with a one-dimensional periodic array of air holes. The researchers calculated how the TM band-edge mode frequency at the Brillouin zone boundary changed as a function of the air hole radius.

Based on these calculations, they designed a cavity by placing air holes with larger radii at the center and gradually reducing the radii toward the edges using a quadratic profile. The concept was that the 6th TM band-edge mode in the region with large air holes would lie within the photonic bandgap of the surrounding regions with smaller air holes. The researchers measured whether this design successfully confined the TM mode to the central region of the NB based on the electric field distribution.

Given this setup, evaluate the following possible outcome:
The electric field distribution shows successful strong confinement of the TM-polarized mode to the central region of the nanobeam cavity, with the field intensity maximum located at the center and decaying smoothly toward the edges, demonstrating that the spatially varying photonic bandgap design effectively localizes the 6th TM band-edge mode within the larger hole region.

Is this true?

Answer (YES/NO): YES